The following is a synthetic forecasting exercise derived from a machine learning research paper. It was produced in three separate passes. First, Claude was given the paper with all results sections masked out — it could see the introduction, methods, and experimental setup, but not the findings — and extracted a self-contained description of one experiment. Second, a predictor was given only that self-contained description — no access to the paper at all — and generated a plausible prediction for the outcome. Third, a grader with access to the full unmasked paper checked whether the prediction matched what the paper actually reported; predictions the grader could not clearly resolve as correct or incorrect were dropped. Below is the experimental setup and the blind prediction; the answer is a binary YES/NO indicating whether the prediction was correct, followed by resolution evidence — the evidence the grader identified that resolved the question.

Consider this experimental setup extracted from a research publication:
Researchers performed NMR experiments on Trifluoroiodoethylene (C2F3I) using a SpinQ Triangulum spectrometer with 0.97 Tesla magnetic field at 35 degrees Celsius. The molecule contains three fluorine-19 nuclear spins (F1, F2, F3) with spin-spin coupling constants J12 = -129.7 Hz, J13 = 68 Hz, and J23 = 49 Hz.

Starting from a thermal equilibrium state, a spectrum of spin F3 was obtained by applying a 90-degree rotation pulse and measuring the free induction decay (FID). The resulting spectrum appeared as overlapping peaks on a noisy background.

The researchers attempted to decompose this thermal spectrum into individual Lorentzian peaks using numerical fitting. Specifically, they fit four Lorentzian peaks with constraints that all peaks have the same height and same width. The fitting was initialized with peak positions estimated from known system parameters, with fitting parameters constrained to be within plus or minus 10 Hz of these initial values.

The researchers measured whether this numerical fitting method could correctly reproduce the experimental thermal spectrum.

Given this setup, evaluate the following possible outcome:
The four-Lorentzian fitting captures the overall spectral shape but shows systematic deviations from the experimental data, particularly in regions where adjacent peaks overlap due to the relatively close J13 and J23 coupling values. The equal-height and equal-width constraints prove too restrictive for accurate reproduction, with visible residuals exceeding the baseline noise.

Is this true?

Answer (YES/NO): NO